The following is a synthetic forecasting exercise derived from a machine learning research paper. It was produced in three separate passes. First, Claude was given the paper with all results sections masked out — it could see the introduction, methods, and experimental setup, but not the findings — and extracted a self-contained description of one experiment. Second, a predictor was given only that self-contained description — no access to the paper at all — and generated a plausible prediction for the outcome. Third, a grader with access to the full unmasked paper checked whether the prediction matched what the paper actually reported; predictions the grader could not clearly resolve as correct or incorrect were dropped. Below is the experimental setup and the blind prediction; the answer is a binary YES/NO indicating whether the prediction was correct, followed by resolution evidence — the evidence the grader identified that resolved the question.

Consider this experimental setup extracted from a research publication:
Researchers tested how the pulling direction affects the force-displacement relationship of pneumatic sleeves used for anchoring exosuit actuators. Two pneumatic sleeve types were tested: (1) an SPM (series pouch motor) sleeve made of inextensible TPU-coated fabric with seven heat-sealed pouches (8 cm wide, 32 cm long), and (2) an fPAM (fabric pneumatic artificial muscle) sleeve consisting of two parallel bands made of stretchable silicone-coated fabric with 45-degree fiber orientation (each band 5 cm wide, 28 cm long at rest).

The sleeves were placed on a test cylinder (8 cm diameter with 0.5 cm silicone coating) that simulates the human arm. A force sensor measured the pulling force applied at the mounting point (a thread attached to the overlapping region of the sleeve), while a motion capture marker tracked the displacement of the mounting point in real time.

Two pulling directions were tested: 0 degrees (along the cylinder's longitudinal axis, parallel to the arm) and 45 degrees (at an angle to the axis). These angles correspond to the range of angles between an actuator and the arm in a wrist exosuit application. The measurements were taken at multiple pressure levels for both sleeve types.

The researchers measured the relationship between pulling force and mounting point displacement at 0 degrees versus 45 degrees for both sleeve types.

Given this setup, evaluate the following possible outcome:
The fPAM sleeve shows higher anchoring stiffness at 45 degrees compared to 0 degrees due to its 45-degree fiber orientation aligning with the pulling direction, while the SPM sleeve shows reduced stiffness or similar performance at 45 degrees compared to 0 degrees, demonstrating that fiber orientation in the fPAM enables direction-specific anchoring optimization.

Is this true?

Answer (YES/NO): NO